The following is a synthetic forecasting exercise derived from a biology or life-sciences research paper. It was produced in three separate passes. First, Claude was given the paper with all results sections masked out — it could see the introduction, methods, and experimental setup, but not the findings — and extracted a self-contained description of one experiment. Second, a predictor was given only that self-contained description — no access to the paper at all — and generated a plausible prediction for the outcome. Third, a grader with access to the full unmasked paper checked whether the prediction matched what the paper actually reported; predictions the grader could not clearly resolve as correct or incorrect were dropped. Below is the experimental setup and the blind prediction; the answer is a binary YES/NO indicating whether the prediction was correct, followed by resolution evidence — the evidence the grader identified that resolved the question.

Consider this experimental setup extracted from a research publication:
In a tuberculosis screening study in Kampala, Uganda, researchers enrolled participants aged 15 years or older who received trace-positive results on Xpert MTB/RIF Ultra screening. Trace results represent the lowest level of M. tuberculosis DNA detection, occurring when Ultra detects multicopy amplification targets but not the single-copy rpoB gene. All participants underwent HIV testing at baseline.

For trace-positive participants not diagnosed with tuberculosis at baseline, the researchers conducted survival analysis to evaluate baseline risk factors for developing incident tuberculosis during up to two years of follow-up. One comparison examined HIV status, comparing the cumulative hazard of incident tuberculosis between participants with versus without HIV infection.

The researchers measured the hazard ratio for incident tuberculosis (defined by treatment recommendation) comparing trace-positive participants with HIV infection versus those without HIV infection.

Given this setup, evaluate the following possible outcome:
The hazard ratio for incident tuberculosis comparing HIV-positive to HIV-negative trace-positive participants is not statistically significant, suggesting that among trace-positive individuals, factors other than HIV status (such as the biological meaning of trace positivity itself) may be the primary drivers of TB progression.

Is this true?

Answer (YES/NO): YES